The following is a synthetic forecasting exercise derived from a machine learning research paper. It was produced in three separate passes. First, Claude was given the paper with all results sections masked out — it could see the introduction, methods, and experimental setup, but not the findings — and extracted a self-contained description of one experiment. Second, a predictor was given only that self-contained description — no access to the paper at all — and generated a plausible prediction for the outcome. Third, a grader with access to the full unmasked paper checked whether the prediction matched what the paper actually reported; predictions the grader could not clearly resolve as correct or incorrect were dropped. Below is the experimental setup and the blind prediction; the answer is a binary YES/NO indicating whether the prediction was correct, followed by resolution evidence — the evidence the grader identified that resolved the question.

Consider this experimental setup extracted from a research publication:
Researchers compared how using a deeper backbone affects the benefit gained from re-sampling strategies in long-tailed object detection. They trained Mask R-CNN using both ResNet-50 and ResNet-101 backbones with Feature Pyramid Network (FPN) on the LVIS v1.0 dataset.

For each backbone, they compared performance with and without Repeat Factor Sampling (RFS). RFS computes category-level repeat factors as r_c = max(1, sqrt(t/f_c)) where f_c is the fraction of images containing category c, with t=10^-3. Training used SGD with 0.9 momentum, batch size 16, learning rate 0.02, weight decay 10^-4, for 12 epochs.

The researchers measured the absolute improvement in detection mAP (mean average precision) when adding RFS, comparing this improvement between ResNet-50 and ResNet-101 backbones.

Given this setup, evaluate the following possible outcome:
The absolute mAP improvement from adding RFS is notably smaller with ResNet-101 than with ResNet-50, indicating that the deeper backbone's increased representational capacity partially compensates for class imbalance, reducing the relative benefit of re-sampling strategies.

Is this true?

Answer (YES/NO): NO